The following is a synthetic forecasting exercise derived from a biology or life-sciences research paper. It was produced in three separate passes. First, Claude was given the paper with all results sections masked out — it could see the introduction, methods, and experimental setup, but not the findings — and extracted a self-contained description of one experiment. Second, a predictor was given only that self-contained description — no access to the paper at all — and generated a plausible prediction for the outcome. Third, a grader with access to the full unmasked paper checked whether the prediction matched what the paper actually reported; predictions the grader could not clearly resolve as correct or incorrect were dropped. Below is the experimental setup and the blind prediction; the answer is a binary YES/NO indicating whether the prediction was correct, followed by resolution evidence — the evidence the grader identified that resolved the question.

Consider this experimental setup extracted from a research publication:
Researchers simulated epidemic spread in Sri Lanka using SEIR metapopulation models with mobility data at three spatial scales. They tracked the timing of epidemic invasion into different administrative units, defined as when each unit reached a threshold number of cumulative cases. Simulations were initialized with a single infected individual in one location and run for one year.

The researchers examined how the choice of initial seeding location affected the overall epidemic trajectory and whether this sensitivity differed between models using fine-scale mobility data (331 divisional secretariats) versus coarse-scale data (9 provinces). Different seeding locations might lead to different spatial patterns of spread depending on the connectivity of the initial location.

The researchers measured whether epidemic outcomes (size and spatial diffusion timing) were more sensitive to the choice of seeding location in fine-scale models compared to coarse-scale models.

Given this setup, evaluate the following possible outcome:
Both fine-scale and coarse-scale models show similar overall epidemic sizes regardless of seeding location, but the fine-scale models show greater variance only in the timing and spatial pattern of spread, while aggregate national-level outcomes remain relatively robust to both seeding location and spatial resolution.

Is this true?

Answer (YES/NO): NO